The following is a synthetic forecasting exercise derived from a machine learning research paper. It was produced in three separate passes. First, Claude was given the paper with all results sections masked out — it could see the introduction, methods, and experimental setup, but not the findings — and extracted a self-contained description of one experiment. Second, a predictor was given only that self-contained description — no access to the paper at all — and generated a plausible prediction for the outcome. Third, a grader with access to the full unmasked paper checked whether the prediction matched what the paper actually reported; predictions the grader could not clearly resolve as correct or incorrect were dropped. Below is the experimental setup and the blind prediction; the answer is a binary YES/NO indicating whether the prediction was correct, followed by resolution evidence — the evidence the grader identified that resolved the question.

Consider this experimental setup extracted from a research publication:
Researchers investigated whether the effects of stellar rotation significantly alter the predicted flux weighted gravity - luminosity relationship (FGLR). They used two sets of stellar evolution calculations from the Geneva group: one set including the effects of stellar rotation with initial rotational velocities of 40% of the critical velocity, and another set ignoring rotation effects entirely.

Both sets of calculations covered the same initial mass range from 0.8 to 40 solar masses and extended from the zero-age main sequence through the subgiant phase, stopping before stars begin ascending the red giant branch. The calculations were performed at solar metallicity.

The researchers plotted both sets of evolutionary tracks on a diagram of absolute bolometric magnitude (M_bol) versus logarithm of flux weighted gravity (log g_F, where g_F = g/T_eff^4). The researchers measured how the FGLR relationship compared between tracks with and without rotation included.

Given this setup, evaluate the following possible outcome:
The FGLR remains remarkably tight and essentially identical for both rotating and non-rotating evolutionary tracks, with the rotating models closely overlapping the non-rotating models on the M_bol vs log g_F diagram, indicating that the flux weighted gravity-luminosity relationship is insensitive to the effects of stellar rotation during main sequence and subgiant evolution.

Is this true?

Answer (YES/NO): YES